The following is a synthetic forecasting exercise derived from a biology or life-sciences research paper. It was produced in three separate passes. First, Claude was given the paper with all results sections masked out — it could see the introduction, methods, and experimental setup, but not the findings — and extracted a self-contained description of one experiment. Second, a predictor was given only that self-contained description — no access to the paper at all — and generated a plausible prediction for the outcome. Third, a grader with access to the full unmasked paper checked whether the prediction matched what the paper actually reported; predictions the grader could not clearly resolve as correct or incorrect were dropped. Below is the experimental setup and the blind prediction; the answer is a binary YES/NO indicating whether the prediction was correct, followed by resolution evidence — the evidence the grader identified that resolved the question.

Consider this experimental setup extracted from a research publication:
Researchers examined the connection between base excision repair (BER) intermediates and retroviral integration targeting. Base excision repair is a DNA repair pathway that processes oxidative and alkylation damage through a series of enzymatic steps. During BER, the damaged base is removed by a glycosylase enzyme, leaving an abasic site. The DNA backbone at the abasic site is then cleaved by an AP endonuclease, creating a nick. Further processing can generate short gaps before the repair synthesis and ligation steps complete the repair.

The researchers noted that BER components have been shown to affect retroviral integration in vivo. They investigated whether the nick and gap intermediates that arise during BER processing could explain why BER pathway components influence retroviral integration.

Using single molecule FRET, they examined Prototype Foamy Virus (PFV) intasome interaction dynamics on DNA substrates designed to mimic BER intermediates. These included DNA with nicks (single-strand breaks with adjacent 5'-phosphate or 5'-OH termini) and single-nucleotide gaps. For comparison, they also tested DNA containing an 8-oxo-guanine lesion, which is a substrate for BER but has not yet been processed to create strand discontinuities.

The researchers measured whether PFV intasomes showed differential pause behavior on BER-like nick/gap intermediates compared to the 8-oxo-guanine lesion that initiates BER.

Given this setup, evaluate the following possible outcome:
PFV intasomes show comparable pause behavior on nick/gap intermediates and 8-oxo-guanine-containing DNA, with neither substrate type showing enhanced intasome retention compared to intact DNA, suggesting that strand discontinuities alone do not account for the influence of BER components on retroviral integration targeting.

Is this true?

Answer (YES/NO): NO